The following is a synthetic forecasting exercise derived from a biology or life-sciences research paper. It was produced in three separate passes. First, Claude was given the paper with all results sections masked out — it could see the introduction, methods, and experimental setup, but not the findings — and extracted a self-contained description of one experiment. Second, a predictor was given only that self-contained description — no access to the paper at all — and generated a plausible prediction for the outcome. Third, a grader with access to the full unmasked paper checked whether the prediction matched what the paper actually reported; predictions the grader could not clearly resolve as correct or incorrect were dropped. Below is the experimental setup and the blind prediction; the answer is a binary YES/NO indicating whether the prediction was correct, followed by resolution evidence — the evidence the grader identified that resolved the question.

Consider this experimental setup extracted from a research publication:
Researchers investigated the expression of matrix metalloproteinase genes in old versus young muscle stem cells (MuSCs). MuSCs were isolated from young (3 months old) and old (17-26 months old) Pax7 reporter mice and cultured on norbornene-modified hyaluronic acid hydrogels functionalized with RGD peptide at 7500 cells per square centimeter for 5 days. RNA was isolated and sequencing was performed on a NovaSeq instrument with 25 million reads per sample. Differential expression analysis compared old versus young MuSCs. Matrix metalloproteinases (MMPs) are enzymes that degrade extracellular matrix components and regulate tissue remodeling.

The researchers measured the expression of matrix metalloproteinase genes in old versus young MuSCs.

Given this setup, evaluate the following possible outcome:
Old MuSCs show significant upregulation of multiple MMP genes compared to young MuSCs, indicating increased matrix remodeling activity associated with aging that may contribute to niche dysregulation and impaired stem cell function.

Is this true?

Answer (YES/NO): YES